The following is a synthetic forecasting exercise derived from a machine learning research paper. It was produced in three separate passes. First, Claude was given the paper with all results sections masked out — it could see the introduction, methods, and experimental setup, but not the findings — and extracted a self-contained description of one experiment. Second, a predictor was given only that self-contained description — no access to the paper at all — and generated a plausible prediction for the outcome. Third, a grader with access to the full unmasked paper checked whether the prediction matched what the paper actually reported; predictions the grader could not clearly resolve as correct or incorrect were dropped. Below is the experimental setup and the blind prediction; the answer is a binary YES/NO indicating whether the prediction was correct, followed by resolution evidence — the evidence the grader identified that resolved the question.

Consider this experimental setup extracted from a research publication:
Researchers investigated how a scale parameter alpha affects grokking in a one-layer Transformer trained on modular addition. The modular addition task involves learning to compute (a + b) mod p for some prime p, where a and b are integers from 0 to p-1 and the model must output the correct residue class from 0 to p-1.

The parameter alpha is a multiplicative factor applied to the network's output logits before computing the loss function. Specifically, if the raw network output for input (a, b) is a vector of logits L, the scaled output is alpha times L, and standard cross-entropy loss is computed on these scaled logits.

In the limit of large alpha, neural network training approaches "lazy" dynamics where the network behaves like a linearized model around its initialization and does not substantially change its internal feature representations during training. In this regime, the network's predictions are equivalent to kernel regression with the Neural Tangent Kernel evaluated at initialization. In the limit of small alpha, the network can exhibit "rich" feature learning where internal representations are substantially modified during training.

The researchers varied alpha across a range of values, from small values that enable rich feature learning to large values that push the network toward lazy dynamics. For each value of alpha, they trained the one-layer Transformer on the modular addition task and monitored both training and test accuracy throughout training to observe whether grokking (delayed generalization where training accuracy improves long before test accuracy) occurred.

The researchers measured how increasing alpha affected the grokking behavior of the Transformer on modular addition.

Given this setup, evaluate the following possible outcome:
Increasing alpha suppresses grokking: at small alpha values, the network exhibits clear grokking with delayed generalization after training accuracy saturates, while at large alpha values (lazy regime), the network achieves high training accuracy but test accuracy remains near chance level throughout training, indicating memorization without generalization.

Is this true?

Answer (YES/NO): NO